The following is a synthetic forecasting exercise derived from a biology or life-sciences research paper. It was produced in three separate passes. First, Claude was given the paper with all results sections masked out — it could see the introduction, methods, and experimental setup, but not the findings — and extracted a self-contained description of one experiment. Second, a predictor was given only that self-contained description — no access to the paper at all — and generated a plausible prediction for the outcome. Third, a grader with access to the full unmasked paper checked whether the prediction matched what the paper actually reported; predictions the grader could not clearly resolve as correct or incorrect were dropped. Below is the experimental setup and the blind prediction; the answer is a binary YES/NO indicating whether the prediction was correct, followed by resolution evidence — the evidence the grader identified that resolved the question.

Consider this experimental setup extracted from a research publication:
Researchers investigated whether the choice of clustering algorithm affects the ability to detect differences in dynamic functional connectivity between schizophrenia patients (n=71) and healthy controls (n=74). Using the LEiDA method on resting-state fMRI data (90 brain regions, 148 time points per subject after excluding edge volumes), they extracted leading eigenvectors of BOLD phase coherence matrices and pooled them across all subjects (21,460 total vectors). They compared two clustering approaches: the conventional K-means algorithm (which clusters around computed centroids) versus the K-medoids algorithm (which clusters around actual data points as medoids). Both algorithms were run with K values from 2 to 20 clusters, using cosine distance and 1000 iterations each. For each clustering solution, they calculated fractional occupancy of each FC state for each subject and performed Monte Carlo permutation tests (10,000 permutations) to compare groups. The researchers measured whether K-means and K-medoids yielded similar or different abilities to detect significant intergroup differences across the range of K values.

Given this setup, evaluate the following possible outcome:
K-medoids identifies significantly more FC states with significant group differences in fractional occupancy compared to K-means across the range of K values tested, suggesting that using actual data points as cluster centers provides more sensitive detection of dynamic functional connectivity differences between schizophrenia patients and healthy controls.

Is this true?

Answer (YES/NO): NO